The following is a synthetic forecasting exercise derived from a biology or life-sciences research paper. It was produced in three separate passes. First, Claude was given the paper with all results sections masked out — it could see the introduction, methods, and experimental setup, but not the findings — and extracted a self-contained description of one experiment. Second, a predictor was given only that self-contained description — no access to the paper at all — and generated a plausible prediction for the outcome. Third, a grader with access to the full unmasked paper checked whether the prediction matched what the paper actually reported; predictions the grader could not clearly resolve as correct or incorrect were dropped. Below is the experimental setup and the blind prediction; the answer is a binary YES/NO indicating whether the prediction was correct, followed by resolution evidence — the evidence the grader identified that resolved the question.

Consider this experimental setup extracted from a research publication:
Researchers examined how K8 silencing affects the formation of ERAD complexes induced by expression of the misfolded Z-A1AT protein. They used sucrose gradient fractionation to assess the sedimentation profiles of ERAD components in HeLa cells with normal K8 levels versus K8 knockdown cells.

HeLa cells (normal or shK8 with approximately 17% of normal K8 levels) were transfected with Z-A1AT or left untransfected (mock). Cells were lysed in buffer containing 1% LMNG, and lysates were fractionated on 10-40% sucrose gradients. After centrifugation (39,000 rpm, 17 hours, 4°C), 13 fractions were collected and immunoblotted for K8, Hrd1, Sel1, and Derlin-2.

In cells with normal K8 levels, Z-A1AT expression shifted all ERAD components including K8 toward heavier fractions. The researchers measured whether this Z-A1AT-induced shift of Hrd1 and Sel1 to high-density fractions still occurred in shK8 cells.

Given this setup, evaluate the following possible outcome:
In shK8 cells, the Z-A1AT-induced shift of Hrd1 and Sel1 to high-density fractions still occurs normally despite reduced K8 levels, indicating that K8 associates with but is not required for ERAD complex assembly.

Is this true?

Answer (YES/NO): NO